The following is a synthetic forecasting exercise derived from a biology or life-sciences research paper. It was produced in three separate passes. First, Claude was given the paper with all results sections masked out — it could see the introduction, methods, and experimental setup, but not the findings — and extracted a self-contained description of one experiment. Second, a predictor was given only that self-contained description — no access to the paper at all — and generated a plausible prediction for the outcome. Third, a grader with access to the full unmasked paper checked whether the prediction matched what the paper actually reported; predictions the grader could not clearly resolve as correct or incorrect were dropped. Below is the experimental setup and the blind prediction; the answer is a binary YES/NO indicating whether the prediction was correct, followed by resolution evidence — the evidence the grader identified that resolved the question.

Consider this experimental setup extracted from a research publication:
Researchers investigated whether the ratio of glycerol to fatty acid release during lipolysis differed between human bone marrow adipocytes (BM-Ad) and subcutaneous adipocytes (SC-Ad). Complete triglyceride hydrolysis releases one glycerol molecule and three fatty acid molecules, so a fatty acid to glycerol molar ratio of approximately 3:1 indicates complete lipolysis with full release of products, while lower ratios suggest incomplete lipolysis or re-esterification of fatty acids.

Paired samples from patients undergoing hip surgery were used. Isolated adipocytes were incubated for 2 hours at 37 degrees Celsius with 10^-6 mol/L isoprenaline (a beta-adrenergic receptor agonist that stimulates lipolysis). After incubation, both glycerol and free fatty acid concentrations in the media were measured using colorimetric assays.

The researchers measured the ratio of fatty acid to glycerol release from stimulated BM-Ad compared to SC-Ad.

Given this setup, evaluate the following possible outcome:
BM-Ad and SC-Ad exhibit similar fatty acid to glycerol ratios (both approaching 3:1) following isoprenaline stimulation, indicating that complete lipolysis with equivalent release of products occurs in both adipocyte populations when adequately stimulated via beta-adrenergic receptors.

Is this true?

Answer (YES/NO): NO